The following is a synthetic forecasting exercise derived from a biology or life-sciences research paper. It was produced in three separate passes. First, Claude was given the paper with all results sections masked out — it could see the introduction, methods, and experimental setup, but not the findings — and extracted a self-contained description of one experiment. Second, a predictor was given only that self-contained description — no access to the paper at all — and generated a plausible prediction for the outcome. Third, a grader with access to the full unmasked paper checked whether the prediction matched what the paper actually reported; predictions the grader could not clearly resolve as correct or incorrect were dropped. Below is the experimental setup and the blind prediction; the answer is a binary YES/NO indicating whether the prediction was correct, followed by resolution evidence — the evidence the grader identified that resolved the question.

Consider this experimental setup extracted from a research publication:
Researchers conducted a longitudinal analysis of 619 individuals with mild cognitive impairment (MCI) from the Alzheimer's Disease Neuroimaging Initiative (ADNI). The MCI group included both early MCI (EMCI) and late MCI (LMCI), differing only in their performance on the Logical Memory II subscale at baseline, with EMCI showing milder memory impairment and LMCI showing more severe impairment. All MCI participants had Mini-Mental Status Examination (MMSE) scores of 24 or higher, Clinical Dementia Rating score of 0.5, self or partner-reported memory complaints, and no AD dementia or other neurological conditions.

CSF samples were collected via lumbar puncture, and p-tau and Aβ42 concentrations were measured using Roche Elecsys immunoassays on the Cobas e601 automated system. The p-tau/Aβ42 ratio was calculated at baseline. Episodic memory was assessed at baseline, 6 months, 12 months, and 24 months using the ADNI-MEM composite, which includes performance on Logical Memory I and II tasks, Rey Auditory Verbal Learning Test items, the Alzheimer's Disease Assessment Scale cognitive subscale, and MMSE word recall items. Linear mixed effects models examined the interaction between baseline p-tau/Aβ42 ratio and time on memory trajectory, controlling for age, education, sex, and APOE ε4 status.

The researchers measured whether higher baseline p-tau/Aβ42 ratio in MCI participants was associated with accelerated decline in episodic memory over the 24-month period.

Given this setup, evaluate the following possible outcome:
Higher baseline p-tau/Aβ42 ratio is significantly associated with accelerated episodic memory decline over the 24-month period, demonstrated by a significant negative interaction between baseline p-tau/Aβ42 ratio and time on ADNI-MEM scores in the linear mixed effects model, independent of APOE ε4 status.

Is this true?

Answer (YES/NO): YES